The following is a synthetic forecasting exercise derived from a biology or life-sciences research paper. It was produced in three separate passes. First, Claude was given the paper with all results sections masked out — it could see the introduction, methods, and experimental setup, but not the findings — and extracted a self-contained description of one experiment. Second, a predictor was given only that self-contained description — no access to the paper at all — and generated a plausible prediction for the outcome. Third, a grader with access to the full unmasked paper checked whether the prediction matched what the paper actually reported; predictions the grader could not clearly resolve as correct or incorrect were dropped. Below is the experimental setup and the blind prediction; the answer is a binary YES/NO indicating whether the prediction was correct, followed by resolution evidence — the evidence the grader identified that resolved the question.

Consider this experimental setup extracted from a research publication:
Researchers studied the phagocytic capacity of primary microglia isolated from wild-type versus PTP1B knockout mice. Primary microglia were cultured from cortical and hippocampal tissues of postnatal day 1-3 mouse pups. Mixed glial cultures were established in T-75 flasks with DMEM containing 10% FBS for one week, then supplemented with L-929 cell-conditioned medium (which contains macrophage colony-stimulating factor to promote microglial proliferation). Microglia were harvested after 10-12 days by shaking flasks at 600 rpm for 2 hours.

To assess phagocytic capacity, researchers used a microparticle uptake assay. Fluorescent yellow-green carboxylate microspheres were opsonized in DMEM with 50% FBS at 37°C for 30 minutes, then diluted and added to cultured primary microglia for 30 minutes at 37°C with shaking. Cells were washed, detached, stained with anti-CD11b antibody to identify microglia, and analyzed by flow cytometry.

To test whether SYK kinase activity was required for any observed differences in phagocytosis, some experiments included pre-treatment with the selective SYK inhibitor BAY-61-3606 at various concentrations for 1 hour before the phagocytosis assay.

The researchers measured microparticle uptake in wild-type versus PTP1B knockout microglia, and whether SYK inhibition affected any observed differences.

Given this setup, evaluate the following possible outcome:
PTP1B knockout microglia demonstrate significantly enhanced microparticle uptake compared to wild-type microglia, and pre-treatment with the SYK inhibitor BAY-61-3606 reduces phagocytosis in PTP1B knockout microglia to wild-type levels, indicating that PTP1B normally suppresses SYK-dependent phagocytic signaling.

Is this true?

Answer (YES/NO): YES